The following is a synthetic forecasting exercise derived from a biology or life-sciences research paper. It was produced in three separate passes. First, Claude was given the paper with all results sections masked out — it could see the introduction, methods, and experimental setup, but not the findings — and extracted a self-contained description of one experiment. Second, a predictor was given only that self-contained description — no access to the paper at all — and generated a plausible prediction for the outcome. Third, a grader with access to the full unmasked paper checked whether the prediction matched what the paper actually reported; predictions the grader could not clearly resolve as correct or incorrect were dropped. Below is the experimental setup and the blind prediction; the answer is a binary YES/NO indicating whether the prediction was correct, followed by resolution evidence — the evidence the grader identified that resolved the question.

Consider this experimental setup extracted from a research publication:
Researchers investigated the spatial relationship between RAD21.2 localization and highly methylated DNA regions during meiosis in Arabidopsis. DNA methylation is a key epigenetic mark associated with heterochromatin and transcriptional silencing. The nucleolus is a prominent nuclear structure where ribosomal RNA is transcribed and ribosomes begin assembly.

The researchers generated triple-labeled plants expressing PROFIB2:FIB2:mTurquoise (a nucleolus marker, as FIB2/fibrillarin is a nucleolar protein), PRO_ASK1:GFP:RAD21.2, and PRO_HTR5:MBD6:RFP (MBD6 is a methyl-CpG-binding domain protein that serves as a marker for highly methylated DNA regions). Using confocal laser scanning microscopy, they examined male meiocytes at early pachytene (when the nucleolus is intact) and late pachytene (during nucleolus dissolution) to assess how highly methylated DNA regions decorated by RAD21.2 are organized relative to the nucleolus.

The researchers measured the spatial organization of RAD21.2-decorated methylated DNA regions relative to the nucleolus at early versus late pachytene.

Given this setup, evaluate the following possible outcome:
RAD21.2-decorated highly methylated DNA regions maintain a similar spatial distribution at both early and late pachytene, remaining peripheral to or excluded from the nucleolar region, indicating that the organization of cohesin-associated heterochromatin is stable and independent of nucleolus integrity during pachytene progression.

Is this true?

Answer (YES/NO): NO